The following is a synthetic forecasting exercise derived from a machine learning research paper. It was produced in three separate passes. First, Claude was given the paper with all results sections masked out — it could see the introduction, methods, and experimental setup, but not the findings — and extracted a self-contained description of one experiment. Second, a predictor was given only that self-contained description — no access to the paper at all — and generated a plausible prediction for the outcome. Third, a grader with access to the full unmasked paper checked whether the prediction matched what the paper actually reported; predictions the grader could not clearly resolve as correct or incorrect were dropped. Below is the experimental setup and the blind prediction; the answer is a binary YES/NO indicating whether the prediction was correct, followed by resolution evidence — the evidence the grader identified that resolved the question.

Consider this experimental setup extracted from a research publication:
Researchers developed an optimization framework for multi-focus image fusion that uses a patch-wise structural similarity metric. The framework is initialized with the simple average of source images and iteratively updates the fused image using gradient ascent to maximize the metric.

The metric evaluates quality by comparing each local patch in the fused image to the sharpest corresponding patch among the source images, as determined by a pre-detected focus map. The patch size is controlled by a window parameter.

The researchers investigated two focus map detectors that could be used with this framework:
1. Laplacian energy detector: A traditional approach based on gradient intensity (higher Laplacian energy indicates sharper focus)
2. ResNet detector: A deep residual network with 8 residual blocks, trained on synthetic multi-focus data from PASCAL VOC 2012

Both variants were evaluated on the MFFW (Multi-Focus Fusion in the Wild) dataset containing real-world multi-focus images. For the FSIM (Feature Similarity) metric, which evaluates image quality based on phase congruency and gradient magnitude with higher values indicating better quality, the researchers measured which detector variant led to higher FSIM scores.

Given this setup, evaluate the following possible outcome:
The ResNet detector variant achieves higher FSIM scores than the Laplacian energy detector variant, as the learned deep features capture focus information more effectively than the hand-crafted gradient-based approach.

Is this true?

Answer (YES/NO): YES